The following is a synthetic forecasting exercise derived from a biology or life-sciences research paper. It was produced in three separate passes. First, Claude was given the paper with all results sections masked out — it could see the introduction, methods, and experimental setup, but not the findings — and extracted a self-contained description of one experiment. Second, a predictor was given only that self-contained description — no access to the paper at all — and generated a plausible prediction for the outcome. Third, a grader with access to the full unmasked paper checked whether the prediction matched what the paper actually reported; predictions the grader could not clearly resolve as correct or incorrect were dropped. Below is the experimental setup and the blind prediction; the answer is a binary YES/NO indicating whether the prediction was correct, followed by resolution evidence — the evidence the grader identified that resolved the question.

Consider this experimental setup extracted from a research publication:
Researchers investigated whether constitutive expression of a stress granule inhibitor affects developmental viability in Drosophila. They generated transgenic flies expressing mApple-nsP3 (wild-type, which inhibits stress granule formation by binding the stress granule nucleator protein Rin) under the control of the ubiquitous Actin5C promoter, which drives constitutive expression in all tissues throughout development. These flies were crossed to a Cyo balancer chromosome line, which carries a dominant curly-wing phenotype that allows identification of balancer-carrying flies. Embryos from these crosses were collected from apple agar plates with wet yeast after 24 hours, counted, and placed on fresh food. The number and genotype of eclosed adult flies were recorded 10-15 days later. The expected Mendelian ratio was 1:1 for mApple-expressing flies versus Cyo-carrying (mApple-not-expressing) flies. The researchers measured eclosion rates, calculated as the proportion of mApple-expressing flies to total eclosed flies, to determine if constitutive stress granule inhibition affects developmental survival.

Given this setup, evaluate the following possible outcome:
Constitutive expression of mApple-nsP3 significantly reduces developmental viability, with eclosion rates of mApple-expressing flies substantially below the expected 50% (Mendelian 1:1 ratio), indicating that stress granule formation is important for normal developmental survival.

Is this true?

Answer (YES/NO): NO